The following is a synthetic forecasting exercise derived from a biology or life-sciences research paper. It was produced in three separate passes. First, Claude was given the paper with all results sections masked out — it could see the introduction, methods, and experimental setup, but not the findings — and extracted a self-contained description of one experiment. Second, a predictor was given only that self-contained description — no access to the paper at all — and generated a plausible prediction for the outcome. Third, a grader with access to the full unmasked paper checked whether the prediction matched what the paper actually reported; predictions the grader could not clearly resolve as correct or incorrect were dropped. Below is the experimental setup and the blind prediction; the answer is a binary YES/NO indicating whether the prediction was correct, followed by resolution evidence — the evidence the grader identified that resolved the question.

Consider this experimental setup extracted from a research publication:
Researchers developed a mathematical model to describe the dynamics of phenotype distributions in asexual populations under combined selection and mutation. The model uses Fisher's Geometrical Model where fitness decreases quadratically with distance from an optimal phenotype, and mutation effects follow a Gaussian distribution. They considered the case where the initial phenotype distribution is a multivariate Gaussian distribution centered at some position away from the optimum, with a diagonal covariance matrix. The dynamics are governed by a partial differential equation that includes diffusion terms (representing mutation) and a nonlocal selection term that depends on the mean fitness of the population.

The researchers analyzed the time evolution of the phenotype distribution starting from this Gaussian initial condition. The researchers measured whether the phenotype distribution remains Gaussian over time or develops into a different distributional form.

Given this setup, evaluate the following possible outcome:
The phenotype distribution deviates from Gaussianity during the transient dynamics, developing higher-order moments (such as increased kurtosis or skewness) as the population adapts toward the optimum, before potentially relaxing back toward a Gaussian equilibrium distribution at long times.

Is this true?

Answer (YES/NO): NO